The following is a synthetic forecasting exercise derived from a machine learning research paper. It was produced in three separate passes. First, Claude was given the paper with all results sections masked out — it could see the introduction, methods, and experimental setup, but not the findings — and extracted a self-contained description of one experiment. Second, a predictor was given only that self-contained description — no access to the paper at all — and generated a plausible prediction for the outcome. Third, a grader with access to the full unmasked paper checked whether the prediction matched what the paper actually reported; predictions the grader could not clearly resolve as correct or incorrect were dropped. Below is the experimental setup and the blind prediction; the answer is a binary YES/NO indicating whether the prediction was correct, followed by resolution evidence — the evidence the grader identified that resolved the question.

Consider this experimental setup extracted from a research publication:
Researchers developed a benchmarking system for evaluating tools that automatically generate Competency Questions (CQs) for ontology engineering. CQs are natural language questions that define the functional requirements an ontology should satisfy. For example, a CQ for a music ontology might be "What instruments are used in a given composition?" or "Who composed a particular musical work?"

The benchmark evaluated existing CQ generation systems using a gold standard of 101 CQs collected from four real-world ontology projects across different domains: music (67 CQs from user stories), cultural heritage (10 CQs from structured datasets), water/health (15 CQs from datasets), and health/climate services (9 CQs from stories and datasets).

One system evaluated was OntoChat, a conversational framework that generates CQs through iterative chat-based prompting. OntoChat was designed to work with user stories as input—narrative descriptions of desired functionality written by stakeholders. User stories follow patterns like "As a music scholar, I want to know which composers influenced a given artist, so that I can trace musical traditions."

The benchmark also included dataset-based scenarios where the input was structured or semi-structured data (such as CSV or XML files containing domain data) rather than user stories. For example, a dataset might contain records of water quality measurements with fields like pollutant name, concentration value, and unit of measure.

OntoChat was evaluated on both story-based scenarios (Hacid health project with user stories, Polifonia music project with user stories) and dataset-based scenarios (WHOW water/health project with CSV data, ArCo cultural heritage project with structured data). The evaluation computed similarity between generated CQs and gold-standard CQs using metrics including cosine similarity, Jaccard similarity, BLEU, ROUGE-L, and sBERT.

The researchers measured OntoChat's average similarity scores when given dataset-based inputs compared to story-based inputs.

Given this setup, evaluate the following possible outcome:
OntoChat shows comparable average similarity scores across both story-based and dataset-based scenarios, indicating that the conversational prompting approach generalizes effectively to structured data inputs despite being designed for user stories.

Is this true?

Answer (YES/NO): NO